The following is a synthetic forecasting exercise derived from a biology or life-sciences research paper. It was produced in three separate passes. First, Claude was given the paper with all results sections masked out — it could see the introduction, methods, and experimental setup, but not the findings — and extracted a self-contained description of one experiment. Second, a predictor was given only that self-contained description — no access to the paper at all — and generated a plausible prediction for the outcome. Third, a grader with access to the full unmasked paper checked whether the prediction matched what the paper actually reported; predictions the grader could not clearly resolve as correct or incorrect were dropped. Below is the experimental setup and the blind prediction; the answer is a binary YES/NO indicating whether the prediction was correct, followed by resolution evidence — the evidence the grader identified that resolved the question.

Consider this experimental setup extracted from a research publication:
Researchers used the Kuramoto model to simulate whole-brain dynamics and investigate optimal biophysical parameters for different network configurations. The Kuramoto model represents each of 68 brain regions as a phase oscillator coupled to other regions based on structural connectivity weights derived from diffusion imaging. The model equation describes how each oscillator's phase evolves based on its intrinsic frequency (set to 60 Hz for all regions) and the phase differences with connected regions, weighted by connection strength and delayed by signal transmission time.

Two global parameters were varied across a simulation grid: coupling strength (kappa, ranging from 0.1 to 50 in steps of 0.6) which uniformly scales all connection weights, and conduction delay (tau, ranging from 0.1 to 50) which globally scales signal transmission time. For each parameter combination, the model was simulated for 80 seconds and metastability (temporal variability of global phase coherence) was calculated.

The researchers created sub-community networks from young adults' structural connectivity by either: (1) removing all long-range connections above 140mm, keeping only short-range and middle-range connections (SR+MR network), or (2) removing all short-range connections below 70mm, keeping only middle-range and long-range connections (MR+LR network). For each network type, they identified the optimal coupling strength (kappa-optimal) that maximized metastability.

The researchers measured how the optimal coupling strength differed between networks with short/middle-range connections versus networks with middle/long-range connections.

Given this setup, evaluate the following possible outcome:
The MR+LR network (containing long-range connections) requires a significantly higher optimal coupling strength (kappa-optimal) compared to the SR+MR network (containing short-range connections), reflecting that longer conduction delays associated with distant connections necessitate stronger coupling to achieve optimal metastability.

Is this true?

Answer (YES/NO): NO